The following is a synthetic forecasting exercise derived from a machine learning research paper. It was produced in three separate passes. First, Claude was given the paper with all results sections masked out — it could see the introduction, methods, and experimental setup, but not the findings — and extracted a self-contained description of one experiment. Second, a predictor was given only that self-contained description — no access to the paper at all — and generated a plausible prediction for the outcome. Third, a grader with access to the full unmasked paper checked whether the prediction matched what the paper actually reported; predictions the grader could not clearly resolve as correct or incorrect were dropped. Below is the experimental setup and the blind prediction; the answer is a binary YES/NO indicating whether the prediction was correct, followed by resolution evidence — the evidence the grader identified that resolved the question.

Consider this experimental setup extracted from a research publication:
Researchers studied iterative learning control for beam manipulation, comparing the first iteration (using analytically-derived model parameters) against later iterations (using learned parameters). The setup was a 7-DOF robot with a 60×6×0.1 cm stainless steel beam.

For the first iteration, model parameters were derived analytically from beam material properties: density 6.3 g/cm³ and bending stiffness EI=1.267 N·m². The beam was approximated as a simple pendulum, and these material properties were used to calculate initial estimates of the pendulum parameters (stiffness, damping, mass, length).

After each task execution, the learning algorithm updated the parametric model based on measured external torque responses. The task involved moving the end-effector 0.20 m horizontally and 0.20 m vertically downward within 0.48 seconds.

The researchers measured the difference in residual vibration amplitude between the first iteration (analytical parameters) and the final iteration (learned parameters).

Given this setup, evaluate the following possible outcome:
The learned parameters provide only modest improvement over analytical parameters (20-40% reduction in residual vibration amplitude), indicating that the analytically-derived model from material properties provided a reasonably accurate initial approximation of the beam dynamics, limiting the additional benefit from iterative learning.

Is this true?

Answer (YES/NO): NO